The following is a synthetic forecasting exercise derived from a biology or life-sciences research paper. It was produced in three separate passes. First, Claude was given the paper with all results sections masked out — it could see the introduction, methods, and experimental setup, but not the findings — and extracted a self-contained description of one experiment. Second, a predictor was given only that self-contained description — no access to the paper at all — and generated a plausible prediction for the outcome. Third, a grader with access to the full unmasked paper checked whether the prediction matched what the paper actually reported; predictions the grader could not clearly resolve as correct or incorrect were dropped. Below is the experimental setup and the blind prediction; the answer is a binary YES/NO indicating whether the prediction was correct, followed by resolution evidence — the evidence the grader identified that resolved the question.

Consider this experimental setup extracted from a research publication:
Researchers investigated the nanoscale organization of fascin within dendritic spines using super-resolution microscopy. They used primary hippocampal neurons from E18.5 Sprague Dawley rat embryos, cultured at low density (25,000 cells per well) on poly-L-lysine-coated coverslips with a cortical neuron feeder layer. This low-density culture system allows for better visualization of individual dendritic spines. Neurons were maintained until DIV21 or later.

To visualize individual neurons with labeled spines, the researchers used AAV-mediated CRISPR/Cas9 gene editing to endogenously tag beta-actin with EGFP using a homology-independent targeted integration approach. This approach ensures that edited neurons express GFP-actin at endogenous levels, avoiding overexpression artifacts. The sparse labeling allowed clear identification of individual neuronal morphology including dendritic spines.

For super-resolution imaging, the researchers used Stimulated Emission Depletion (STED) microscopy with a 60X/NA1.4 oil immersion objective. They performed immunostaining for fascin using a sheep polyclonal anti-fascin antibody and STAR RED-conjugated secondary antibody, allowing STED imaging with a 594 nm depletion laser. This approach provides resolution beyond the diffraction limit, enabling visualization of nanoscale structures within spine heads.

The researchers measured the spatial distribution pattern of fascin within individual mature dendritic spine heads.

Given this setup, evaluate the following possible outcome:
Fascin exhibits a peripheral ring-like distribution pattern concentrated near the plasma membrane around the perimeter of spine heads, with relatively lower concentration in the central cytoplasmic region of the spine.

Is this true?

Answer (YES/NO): NO